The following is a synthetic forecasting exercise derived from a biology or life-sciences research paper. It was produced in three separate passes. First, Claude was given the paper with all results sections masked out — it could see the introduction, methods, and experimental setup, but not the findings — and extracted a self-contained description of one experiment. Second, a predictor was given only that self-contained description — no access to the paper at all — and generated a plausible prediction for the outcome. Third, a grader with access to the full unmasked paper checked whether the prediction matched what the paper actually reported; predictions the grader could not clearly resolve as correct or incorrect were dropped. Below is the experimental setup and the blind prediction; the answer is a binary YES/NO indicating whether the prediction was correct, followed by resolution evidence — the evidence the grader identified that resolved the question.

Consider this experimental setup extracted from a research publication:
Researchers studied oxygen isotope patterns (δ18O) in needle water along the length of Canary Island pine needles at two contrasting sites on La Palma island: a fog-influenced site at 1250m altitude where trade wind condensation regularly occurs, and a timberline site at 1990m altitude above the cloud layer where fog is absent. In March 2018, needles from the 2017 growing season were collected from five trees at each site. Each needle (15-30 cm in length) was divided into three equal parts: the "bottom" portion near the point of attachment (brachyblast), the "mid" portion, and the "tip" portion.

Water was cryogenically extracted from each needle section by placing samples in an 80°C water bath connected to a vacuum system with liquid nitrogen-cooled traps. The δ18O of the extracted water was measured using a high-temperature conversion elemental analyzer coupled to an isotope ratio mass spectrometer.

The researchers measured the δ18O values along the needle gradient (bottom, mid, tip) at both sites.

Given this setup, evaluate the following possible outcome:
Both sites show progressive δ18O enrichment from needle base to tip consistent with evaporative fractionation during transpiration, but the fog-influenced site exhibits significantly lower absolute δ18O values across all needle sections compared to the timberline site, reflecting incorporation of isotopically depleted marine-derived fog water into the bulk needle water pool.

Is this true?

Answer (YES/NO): NO